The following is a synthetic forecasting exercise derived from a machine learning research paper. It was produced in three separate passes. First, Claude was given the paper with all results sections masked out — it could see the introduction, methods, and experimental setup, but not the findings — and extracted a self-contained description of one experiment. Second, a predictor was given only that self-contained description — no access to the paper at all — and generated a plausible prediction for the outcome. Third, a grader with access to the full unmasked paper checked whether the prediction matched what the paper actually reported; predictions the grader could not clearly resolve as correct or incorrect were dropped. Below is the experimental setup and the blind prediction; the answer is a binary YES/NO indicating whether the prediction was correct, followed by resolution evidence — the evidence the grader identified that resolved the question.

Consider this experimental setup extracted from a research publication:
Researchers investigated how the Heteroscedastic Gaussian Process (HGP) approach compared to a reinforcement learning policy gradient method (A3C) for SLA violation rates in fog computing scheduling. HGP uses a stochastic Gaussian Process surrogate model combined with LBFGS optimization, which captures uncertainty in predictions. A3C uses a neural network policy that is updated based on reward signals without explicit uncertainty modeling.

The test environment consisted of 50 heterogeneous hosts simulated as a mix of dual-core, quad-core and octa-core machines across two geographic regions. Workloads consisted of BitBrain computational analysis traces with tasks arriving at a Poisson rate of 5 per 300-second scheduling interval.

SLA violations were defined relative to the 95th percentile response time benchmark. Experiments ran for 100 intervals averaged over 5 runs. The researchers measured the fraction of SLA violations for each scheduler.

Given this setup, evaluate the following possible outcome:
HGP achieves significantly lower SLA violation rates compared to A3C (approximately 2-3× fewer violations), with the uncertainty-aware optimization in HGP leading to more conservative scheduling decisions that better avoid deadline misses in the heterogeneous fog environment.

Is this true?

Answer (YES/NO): YES